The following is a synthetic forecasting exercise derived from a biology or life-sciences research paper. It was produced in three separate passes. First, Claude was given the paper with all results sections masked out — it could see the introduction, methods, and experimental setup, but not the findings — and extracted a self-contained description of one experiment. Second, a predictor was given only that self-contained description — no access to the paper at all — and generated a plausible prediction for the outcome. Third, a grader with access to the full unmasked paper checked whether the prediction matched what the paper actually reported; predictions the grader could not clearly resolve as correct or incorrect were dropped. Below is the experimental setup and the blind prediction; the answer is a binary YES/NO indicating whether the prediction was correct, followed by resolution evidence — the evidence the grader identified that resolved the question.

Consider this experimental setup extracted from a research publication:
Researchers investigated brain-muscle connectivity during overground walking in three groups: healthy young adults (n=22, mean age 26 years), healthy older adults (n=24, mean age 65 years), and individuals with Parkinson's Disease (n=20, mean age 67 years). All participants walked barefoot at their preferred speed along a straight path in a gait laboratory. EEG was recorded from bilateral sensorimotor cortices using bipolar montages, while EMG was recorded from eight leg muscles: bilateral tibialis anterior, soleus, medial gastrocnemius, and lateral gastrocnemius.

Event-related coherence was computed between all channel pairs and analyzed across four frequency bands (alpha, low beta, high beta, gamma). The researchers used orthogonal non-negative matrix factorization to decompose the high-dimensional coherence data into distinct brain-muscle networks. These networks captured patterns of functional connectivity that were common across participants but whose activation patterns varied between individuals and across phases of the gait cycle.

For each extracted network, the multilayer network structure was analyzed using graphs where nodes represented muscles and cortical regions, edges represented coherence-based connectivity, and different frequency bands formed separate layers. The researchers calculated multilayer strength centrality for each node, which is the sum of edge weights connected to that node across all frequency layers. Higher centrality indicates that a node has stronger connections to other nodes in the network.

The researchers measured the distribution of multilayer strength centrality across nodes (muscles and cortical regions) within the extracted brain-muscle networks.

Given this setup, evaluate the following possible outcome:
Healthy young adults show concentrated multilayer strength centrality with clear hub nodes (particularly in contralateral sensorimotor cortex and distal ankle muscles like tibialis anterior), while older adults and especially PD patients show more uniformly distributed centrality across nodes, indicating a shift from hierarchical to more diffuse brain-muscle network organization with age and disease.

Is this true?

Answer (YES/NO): NO